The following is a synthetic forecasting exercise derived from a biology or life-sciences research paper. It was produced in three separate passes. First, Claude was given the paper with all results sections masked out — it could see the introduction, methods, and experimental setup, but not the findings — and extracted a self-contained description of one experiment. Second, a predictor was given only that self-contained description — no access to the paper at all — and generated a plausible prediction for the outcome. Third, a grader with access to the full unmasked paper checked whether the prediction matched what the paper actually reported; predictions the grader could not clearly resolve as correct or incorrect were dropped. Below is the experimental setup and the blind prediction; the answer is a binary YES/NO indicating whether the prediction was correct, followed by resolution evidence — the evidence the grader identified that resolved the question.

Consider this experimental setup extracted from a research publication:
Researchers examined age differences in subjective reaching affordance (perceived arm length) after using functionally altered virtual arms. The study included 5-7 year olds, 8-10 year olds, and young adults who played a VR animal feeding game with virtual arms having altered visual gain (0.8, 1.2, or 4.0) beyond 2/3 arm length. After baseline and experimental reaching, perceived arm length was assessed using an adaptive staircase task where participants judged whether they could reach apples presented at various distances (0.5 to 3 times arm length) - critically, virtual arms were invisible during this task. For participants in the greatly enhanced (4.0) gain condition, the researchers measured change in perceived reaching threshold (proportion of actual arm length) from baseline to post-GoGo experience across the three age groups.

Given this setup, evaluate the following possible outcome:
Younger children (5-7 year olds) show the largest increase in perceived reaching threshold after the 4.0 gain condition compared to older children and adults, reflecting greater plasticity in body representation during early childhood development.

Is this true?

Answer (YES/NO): NO